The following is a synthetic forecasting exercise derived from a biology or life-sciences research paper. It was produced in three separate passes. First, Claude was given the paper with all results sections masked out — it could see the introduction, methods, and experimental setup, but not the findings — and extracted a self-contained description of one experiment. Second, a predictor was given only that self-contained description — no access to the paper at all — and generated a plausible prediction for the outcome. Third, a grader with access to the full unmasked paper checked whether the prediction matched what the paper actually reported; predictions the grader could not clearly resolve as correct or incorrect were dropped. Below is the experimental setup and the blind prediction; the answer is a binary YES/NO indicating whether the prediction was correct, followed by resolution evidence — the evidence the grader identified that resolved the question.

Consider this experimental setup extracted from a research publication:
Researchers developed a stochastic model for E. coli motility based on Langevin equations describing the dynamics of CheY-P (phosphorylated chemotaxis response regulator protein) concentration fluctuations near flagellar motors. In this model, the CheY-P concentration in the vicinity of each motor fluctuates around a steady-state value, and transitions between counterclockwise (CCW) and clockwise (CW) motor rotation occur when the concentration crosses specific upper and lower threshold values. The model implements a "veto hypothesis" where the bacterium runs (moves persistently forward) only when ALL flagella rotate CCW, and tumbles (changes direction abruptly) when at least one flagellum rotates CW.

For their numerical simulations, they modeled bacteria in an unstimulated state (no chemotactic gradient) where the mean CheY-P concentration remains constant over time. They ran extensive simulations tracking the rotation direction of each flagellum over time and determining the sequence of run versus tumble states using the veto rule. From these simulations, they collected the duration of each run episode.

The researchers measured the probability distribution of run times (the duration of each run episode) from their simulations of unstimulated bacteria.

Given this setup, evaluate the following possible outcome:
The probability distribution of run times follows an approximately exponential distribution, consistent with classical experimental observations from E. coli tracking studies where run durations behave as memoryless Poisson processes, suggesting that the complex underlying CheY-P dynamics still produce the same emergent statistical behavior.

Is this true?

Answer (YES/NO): NO